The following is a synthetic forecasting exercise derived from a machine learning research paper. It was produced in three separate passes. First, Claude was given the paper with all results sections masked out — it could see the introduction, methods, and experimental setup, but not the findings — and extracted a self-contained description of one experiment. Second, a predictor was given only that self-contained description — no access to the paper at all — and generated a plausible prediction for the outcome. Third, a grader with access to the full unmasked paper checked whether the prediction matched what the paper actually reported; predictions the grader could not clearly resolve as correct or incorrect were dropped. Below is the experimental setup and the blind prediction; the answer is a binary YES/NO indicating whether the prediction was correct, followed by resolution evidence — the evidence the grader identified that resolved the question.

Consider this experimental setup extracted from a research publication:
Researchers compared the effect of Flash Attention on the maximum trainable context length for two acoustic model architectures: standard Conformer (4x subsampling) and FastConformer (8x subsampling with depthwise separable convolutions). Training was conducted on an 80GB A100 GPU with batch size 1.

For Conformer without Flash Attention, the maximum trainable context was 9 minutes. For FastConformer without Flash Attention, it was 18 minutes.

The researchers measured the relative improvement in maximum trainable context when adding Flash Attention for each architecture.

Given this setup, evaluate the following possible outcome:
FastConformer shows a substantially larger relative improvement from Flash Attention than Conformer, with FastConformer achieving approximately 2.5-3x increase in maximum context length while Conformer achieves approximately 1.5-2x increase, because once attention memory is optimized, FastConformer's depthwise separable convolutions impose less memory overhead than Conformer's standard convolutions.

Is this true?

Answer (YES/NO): NO